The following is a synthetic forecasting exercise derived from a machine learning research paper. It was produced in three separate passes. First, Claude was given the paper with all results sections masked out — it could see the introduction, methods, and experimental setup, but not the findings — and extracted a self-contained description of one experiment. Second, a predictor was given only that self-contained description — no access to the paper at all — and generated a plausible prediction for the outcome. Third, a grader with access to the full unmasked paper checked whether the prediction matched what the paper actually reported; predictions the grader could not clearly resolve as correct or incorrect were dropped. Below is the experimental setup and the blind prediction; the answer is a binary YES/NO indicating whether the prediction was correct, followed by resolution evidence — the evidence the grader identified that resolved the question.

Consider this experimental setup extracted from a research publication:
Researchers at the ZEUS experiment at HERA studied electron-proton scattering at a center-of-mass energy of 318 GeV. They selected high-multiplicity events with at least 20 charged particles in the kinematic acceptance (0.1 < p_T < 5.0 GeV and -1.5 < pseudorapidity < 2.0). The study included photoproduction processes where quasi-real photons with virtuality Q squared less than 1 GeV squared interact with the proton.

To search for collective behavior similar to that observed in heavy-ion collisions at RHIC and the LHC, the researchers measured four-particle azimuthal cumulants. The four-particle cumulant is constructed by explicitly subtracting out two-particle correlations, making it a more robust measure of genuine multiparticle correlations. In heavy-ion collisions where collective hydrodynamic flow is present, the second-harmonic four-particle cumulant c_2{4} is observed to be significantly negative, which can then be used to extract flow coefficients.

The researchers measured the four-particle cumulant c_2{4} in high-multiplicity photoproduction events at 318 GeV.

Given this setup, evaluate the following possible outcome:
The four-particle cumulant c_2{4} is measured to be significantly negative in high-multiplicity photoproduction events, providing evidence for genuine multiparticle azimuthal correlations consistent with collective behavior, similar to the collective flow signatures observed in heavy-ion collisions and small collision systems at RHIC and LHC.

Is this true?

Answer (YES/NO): NO